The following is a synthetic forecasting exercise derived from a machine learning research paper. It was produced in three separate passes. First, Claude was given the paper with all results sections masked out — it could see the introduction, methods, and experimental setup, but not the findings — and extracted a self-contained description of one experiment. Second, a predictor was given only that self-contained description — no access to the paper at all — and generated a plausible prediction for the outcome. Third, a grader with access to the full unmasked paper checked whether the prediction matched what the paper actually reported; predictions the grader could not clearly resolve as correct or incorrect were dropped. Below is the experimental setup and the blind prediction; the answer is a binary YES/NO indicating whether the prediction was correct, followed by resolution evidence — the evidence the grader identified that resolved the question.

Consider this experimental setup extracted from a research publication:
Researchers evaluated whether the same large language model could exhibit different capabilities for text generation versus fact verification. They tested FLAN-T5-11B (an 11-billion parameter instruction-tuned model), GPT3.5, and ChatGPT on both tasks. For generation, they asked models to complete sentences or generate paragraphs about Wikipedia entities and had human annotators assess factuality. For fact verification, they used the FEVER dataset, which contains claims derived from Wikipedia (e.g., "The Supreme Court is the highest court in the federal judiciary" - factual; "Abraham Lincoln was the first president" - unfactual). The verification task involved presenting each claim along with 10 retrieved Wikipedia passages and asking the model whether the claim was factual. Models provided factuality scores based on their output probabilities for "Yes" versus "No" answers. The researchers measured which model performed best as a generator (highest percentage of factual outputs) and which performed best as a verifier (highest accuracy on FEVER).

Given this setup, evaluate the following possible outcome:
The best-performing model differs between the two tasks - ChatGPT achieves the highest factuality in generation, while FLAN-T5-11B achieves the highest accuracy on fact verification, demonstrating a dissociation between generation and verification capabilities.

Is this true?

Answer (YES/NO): NO